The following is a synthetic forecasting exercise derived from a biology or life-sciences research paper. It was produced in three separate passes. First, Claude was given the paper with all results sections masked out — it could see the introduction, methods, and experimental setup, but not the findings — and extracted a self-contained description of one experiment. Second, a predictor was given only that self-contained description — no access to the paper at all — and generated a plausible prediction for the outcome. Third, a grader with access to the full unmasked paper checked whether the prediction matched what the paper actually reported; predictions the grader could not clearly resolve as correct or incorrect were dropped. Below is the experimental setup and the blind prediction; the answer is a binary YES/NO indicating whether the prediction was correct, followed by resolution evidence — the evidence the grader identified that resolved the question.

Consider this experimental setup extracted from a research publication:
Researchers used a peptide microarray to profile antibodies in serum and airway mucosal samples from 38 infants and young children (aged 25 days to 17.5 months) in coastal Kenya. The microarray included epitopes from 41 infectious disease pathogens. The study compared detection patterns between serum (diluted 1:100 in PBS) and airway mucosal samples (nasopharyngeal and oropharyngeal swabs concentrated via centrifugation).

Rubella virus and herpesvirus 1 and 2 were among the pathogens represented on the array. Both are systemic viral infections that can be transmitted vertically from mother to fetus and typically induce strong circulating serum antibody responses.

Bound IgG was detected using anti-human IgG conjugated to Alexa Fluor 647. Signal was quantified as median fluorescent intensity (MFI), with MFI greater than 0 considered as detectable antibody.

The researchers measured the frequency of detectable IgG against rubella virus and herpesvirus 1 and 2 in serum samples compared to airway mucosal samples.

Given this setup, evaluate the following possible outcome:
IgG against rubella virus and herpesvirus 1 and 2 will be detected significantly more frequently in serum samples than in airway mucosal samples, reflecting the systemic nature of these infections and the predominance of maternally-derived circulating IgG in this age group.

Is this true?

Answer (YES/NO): YES